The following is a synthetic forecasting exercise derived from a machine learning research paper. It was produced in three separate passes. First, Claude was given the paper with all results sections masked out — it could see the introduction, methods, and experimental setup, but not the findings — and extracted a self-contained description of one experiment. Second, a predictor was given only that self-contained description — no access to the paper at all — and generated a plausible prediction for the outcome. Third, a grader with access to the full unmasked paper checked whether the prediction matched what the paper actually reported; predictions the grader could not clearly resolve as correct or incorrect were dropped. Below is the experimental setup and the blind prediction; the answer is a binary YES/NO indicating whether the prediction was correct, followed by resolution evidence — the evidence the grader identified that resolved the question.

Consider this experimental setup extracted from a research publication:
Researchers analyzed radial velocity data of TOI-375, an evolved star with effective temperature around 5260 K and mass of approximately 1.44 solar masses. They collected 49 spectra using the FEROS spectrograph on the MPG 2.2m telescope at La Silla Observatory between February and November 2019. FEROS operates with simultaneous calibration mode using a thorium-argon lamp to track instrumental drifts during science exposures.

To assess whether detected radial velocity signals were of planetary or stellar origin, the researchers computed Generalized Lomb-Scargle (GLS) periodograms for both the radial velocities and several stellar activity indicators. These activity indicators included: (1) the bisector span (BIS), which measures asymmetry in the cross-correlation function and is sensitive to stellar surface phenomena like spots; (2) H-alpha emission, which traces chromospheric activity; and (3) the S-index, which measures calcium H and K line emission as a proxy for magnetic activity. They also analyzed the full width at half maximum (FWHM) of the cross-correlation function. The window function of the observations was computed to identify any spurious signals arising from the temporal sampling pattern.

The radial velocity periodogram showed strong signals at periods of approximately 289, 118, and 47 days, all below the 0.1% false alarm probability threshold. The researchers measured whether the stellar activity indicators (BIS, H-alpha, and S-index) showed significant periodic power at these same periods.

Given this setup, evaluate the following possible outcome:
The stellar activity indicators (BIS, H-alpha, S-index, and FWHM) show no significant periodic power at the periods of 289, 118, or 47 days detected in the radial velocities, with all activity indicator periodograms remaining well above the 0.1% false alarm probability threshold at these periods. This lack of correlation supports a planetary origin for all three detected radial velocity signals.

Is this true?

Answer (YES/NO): YES